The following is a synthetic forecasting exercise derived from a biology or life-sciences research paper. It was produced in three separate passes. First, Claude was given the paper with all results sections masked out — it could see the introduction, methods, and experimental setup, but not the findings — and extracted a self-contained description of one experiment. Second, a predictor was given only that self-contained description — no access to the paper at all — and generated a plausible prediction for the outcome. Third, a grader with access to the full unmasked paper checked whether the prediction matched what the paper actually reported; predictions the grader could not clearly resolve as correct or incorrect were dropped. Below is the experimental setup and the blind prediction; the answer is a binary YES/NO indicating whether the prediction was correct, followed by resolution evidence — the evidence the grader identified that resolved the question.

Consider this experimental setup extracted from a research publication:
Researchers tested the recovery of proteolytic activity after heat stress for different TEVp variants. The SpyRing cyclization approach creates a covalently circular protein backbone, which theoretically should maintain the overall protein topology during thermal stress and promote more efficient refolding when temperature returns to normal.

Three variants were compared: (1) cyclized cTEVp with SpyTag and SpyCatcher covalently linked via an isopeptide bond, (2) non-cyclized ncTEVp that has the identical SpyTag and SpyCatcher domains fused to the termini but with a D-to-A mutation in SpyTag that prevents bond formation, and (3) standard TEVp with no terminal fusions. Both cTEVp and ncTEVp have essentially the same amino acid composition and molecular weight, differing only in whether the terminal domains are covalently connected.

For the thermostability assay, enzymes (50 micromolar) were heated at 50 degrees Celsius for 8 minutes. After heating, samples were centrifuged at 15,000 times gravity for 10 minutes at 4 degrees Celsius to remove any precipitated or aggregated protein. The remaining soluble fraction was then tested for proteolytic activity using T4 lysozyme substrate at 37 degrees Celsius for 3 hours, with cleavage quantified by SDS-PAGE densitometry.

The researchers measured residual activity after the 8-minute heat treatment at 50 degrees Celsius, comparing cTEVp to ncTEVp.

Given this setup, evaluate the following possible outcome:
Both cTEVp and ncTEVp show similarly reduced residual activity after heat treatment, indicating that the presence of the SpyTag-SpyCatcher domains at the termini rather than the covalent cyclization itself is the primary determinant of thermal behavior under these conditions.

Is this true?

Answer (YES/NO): NO